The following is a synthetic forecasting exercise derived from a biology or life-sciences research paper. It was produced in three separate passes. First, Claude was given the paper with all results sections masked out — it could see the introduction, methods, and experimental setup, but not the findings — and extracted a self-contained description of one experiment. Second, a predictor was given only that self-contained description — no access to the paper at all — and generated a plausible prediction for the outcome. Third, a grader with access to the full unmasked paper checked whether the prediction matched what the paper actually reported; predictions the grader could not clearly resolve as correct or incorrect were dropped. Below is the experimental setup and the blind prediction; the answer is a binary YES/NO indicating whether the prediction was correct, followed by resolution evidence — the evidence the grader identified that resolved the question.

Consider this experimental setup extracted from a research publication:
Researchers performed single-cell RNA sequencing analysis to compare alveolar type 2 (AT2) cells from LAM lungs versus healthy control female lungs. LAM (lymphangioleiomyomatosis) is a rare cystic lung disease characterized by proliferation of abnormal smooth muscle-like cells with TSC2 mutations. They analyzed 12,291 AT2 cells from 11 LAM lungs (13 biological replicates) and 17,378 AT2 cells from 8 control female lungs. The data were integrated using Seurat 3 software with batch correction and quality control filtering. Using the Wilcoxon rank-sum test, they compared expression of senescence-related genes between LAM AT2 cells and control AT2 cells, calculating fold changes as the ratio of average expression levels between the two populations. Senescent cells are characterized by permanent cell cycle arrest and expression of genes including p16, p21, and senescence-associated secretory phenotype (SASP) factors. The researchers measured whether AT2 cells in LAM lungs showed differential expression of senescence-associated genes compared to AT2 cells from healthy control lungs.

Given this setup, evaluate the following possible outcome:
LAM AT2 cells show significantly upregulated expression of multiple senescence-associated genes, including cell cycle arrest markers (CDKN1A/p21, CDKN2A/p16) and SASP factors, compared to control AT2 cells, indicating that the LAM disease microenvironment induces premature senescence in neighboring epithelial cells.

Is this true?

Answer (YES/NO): YES